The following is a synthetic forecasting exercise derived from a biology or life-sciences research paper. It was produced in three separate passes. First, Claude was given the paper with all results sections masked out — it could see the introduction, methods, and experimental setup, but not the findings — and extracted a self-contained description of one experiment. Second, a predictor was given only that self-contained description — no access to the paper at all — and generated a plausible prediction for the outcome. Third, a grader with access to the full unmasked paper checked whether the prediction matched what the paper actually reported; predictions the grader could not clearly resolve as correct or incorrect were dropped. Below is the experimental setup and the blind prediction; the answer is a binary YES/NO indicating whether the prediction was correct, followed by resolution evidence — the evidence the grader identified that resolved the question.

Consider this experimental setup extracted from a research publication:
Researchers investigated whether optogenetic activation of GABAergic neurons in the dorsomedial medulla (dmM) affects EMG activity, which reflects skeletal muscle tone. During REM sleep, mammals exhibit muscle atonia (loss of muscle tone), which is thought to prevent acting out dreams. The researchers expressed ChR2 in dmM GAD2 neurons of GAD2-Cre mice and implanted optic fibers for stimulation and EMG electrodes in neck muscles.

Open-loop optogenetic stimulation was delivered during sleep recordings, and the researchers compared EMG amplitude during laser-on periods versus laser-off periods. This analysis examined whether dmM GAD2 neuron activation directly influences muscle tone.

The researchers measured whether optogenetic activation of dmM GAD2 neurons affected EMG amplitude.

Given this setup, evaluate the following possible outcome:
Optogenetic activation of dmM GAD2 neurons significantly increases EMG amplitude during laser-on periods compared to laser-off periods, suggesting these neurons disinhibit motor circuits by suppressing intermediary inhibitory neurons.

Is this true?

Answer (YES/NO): NO